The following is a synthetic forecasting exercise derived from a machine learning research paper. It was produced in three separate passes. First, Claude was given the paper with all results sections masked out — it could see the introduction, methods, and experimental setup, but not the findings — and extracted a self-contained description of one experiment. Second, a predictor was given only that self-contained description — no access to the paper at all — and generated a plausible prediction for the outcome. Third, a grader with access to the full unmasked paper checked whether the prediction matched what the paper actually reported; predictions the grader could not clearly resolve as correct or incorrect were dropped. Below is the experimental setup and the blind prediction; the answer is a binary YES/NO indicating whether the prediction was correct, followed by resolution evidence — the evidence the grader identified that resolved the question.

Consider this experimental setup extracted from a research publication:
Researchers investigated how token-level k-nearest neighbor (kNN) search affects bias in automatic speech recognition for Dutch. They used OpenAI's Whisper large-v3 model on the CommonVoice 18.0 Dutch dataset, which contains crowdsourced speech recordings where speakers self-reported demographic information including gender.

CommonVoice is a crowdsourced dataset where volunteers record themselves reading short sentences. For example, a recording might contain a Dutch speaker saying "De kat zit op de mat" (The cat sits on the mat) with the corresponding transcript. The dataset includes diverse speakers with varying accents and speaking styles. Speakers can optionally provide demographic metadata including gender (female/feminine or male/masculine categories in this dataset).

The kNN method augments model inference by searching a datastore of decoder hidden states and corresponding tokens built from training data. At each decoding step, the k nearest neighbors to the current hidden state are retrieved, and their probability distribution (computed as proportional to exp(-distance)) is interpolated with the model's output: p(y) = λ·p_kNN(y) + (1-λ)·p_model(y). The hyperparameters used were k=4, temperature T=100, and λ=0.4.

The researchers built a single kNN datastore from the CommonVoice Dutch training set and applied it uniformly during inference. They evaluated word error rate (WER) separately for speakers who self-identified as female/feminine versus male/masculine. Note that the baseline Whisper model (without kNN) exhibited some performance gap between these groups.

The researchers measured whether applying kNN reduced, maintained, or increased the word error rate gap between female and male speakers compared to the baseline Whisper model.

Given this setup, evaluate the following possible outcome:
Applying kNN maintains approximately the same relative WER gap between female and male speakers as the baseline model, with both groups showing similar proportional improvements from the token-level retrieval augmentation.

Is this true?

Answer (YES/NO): NO